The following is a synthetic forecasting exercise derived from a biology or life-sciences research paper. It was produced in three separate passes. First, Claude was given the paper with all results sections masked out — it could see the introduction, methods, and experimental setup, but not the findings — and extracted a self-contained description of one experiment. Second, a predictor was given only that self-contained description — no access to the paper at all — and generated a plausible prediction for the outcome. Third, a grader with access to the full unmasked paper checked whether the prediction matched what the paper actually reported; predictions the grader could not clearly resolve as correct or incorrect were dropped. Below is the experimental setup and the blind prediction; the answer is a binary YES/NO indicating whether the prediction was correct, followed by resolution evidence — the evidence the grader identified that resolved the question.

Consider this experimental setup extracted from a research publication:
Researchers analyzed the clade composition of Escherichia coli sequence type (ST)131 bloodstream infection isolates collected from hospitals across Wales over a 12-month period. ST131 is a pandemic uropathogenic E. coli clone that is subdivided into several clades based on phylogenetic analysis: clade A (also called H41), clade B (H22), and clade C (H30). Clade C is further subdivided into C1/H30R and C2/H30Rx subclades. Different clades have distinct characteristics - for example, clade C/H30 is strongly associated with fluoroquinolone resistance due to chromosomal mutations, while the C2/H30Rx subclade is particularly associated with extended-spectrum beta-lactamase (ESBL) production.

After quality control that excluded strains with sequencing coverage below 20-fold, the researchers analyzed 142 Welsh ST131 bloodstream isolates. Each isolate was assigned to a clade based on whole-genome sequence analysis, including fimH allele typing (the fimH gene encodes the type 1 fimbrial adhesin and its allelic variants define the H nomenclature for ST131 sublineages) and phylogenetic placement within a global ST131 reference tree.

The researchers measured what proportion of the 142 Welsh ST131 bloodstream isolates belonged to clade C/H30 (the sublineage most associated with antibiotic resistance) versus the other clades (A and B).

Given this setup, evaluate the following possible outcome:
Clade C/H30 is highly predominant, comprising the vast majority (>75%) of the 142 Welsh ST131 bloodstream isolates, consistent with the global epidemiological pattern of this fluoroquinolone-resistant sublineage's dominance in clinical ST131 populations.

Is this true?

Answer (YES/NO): NO